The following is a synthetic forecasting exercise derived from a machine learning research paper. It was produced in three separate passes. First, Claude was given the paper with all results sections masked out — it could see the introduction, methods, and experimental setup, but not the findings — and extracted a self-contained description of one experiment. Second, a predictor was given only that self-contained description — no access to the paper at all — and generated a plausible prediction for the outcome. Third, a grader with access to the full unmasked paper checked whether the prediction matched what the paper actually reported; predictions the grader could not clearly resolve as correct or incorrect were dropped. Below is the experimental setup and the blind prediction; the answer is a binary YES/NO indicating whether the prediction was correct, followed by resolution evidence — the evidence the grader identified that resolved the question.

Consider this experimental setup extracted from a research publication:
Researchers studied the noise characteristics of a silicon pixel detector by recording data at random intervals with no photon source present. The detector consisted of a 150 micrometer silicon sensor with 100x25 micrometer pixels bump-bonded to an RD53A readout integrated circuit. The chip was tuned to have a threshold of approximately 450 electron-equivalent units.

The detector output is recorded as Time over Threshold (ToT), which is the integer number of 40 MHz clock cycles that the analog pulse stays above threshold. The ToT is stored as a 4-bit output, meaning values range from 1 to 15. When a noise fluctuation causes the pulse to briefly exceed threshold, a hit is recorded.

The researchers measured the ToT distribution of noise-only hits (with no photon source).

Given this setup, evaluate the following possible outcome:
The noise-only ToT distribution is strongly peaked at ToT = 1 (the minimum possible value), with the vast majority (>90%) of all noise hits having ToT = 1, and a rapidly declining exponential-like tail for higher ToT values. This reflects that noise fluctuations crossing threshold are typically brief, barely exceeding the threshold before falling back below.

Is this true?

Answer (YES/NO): NO